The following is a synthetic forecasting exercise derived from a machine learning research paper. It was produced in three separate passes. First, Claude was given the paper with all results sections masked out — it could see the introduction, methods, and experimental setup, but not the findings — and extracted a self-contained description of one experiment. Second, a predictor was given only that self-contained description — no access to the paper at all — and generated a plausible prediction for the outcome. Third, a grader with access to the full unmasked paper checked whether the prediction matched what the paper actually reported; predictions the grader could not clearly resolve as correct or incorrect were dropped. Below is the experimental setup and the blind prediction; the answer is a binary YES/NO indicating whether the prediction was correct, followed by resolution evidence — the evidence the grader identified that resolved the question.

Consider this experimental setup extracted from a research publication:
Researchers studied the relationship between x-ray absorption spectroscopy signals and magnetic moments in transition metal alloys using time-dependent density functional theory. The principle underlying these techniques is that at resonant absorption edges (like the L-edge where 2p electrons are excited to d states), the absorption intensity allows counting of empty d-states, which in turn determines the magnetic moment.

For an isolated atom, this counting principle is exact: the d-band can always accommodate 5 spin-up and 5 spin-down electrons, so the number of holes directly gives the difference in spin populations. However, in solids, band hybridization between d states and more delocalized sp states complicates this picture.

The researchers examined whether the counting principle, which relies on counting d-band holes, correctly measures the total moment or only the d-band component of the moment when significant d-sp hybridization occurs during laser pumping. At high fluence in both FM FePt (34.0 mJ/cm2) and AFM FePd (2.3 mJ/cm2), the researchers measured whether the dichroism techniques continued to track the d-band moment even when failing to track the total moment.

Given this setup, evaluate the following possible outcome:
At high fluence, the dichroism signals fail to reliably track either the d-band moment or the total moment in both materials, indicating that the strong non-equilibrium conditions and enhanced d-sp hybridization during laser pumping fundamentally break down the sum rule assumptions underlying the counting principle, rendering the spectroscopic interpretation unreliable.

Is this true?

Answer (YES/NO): NO